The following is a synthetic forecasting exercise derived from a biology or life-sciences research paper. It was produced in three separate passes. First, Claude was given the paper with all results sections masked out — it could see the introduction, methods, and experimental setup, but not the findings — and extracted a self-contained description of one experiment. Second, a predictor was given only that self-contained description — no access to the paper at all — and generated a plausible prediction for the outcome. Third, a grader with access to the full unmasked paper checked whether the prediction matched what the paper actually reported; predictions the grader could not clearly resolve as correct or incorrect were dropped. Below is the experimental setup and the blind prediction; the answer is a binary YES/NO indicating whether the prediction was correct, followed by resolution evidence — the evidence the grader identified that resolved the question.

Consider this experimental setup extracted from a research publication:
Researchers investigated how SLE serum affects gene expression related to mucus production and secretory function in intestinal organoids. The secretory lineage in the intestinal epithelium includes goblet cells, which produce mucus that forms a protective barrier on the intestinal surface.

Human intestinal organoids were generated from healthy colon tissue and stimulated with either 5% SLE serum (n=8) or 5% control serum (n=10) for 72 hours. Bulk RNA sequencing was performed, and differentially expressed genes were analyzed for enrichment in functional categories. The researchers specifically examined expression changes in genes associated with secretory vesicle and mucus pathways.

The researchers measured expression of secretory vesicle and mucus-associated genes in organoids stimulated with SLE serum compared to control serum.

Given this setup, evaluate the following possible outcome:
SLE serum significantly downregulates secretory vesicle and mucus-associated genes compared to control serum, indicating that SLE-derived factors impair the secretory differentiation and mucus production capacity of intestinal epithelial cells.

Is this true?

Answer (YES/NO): YES